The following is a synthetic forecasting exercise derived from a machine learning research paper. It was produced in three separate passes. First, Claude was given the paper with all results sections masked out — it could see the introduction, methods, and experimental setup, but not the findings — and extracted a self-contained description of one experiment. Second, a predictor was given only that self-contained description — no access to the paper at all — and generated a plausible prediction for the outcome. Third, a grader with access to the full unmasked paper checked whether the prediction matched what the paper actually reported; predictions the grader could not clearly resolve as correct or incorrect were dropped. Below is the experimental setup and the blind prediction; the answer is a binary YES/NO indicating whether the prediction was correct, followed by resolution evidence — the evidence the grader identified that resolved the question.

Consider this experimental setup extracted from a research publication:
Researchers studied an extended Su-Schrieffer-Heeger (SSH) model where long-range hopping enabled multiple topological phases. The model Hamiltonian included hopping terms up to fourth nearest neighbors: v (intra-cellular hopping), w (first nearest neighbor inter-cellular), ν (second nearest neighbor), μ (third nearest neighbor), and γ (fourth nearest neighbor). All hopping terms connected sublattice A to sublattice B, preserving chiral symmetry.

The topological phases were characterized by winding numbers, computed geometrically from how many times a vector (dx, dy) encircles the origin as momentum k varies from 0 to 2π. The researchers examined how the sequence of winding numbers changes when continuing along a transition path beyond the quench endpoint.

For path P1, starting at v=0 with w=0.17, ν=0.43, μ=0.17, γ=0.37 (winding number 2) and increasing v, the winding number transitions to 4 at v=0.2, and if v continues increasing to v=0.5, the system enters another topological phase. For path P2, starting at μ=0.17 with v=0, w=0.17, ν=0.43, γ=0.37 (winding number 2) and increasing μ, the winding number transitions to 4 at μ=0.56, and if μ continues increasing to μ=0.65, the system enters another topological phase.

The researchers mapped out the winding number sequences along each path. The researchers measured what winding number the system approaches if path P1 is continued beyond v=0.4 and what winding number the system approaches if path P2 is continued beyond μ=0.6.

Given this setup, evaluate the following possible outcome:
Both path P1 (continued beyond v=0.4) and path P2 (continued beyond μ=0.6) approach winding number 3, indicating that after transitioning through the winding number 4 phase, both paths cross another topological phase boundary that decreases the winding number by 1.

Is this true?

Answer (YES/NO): NO